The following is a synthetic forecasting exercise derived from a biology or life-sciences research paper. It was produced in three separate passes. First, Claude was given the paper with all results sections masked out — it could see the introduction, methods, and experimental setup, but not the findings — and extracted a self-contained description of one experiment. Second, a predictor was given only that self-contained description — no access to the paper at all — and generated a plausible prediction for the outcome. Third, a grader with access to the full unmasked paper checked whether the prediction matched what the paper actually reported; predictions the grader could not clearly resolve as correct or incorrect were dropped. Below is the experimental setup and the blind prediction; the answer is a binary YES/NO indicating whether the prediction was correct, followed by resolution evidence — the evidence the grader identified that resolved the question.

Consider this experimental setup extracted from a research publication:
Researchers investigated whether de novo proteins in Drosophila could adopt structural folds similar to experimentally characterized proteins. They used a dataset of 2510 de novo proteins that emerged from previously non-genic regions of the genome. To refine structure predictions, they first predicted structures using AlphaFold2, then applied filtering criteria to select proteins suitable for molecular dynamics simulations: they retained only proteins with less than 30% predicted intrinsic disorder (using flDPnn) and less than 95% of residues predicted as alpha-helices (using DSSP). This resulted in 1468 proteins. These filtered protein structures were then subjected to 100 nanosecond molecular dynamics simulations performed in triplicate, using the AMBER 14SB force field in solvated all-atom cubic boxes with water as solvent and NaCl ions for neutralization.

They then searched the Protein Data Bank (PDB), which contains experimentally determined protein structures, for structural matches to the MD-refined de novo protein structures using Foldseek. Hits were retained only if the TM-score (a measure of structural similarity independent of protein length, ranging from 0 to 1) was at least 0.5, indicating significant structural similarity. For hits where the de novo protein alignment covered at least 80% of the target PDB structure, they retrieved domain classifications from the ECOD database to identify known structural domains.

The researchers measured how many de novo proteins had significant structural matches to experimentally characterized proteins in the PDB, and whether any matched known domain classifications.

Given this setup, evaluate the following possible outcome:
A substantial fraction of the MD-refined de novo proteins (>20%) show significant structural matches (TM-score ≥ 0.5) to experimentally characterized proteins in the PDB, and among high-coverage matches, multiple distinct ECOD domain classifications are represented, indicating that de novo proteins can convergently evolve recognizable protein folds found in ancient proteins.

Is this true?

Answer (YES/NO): NO